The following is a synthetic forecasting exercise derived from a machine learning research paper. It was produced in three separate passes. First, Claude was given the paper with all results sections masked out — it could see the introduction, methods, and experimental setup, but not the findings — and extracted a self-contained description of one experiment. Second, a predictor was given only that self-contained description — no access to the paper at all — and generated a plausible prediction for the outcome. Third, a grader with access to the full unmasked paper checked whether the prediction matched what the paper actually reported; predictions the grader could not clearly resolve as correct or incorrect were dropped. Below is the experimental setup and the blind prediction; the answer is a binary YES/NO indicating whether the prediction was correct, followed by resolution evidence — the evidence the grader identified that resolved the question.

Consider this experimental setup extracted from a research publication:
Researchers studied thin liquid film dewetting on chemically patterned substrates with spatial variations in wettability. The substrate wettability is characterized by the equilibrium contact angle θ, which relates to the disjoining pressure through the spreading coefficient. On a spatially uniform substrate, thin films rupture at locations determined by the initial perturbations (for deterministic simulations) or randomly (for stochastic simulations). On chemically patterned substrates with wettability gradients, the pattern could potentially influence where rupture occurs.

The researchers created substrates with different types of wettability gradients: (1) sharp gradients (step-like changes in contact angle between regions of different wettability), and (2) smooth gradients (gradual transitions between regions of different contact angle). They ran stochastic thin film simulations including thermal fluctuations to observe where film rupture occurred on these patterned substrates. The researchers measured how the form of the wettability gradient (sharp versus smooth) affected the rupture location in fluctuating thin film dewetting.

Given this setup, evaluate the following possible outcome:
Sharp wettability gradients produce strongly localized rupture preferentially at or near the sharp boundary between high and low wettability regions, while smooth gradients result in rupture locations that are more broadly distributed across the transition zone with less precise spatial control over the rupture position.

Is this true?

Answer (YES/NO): NO